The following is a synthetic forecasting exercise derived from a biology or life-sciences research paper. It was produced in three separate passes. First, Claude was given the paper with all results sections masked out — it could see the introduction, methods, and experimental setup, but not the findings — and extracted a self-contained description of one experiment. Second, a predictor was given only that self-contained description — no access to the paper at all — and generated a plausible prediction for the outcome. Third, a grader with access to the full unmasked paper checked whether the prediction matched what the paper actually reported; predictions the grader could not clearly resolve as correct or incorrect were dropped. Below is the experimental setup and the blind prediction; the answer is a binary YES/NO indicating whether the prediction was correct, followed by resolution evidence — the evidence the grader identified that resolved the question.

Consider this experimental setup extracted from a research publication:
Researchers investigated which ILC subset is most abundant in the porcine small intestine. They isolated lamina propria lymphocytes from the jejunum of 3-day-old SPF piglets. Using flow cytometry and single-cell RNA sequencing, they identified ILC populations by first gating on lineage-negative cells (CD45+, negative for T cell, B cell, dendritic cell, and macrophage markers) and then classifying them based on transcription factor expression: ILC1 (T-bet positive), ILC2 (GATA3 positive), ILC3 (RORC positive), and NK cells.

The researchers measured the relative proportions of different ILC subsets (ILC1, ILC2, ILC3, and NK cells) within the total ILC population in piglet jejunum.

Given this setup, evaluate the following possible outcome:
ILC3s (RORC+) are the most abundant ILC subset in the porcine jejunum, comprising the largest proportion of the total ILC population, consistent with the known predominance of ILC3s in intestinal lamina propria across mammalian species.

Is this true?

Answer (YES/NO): YES